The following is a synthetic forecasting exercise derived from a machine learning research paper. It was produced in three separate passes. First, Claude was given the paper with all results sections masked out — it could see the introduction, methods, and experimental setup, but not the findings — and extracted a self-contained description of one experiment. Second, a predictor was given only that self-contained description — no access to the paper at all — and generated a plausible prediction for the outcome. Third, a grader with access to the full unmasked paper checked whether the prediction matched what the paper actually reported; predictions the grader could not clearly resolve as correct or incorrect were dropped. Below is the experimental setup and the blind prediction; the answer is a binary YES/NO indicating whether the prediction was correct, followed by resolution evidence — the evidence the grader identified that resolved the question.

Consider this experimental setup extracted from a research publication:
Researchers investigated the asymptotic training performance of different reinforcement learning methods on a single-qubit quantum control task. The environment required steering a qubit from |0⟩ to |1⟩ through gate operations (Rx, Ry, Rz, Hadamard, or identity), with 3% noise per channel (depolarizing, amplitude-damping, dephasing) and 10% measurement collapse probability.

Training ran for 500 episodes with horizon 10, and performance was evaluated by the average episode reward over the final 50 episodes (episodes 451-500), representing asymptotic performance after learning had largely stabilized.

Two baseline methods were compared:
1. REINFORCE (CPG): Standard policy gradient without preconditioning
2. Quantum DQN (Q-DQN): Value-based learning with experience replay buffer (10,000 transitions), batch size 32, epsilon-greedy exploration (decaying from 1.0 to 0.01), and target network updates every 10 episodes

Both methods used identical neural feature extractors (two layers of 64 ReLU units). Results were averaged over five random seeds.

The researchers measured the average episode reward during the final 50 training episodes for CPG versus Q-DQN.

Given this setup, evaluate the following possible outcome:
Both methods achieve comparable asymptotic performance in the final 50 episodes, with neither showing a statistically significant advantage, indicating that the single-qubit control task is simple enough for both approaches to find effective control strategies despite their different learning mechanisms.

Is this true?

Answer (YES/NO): NO